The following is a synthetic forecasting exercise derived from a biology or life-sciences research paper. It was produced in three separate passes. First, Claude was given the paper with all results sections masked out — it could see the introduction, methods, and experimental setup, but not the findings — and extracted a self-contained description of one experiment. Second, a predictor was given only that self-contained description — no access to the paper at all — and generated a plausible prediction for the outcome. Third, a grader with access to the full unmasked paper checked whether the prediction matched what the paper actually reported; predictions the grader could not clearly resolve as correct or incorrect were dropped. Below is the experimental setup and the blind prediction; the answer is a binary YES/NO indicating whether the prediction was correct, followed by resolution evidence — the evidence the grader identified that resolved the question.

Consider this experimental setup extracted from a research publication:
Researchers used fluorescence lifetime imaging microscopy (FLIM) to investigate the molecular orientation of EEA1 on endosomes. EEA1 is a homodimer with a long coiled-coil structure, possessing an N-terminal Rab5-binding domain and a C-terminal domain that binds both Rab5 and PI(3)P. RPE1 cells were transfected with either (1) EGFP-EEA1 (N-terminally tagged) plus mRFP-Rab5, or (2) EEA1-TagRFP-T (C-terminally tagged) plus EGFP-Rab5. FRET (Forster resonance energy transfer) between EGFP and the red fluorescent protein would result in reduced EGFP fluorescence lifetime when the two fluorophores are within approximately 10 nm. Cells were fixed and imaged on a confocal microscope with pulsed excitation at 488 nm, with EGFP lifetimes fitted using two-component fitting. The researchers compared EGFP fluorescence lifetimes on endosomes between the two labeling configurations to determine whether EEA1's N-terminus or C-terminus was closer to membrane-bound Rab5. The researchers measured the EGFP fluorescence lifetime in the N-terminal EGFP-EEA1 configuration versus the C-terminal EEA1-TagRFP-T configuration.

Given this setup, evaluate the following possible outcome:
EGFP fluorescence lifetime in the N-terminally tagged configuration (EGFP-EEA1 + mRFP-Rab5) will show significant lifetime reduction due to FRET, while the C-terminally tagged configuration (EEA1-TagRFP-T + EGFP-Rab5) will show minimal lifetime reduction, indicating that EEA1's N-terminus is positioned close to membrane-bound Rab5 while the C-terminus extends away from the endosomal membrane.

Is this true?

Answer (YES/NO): NO